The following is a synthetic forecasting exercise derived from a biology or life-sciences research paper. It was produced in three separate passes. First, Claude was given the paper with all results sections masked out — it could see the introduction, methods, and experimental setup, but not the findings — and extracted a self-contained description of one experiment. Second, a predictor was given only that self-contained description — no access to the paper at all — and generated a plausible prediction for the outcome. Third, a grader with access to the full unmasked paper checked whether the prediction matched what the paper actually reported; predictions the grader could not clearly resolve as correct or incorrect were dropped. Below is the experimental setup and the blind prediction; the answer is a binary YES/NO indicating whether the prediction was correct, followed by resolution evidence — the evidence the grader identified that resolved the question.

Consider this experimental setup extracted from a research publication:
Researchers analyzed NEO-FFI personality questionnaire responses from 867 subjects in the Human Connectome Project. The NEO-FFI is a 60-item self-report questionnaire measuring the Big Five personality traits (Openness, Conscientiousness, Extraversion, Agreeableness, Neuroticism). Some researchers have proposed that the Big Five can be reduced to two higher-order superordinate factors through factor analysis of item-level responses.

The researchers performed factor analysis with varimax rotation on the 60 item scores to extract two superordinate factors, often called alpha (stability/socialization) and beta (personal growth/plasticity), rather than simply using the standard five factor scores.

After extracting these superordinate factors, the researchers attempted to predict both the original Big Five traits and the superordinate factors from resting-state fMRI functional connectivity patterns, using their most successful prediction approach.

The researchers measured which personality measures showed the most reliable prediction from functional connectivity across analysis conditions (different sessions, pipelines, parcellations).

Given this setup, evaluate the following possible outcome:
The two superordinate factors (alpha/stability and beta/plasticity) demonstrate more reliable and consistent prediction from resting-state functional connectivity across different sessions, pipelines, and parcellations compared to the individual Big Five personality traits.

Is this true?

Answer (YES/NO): NO